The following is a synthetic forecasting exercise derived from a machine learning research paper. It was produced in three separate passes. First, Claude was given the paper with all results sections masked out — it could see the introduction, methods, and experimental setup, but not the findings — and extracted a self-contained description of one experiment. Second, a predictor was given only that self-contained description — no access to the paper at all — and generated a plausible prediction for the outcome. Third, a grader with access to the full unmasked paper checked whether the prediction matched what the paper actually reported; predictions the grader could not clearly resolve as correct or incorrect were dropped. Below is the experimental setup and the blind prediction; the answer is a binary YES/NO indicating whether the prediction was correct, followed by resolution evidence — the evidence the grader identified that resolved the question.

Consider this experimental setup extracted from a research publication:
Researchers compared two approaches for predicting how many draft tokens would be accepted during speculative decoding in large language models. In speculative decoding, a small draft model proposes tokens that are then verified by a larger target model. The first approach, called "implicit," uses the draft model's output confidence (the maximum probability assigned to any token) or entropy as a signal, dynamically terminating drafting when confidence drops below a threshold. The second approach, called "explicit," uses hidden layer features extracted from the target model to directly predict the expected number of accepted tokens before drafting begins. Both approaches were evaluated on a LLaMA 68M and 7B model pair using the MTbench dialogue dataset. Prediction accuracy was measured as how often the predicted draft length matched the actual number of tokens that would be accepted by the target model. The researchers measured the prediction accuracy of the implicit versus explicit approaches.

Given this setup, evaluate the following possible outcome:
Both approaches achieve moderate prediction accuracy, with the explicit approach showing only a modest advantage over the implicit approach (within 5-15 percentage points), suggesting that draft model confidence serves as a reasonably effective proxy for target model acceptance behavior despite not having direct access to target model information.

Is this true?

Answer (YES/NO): NO